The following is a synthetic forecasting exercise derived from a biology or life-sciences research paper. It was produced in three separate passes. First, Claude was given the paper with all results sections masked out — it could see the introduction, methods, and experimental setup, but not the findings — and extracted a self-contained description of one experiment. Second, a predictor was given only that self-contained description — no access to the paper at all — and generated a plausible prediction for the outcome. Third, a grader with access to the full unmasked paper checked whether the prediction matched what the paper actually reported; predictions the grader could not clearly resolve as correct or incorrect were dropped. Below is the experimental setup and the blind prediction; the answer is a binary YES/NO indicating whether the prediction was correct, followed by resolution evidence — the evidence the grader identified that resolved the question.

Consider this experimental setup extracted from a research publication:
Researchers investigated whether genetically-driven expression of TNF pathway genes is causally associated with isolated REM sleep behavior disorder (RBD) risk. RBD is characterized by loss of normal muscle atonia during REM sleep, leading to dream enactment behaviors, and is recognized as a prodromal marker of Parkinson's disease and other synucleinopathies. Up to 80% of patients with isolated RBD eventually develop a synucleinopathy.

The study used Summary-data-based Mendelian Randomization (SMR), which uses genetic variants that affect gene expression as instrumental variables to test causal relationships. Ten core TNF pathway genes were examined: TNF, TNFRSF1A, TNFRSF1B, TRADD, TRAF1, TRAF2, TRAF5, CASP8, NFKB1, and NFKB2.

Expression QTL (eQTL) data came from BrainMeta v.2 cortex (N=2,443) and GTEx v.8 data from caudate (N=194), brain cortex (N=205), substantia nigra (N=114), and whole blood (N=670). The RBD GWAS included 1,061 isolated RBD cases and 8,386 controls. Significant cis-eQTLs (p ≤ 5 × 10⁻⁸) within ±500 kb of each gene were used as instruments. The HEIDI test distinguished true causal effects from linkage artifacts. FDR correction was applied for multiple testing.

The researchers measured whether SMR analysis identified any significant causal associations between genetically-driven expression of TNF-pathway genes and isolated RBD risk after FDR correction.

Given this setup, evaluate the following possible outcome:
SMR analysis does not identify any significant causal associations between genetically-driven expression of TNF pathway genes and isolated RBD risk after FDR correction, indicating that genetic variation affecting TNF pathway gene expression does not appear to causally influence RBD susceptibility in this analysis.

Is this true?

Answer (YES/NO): YES